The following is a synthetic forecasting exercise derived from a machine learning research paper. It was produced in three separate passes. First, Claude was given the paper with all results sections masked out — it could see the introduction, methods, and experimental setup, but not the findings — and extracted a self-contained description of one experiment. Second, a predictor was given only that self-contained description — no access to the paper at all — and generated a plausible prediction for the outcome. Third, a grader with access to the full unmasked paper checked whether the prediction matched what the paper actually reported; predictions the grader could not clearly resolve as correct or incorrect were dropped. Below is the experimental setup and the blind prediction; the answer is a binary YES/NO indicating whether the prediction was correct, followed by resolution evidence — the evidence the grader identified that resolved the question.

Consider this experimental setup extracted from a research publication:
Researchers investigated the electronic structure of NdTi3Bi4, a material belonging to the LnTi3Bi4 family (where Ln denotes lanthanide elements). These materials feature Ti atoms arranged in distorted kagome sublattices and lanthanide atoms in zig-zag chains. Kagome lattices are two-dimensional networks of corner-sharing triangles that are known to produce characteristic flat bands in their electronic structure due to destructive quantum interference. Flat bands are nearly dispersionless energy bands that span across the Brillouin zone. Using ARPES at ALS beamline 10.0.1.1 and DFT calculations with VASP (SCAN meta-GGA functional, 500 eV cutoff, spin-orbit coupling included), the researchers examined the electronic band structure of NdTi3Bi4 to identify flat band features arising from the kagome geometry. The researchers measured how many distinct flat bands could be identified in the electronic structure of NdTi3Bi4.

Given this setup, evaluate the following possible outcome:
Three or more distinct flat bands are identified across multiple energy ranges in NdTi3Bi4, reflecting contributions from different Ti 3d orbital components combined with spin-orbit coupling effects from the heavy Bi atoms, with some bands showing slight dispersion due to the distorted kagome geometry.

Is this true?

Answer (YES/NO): NO